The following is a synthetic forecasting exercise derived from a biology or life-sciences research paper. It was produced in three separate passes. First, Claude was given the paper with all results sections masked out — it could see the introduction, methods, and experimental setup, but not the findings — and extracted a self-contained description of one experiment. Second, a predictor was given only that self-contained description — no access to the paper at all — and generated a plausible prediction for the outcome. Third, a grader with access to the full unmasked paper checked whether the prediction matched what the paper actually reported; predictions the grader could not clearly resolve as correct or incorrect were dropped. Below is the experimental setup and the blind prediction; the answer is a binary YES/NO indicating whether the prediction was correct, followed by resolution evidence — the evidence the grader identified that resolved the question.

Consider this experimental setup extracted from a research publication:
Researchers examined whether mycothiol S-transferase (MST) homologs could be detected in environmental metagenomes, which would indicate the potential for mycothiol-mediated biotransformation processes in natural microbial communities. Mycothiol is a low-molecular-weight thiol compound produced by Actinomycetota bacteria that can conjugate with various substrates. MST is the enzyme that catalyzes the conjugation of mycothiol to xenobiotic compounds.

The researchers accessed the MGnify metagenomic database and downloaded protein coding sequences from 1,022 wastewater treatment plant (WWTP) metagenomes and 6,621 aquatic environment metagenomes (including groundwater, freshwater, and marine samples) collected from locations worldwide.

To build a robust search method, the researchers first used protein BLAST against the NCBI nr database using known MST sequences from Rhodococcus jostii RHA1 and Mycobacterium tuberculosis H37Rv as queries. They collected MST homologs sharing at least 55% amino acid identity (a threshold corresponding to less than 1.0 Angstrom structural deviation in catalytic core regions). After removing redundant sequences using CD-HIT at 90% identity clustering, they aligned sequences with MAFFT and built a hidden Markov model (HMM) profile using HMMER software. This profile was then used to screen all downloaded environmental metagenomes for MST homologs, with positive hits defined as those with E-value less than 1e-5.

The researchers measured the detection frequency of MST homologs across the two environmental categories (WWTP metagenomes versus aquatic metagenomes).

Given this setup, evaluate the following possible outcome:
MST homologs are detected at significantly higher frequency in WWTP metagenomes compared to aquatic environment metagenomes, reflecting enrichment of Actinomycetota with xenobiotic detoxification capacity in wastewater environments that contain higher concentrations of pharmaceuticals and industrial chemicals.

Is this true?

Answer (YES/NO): NO